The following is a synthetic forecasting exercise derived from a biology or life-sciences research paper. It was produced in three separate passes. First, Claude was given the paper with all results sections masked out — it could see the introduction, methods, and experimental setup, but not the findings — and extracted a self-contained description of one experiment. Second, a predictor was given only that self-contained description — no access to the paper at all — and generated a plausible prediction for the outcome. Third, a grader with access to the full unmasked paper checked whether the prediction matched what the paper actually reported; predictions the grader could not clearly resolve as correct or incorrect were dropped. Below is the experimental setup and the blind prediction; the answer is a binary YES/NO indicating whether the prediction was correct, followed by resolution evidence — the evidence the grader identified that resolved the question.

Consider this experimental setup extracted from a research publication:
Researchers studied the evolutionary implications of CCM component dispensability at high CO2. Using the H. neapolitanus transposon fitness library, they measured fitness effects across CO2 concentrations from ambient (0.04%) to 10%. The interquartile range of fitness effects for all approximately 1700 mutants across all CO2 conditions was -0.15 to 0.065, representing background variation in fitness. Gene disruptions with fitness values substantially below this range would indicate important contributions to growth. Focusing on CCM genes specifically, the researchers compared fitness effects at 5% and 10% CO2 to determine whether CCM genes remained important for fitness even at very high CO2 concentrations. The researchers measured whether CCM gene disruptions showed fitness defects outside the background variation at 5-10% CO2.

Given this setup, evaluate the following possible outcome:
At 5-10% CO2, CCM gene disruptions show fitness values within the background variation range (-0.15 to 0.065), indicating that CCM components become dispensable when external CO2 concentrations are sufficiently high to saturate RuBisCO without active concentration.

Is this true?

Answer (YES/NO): YES